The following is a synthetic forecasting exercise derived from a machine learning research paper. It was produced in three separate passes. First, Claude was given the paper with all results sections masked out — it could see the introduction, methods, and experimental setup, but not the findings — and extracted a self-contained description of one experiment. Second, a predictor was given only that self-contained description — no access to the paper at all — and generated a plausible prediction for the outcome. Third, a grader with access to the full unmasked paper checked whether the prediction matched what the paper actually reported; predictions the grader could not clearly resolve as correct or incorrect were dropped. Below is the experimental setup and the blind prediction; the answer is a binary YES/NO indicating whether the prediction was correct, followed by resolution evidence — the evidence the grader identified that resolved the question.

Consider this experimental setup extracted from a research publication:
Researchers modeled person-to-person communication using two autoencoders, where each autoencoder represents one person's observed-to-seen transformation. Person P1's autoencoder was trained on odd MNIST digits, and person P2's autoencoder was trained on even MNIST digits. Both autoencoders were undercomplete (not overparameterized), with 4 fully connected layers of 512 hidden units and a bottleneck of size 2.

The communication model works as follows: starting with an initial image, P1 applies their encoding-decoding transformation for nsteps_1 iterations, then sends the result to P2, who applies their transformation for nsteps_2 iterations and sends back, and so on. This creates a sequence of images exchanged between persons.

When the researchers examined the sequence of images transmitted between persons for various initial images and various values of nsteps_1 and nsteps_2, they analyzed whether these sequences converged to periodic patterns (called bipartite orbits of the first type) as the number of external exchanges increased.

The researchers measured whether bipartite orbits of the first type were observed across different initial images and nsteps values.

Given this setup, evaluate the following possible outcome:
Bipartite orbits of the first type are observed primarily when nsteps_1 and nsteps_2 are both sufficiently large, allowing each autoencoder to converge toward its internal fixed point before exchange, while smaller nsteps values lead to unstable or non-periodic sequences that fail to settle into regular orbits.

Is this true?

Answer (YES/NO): NO